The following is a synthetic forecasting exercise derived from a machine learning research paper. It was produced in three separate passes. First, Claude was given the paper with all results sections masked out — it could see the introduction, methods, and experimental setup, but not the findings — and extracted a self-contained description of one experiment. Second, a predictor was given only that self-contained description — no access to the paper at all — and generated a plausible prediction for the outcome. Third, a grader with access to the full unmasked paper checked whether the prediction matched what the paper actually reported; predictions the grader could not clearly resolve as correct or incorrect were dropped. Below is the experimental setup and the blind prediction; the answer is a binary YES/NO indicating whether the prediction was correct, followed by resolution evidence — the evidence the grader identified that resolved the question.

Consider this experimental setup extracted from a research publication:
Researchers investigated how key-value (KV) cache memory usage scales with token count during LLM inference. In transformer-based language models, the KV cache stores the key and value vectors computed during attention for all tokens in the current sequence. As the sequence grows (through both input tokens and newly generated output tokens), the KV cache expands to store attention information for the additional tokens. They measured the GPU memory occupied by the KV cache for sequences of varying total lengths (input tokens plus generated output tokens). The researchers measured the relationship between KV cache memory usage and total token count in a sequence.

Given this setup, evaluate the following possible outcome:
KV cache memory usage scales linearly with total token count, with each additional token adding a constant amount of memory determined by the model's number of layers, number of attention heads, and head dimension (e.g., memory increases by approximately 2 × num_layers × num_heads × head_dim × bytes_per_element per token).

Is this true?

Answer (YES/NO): YES